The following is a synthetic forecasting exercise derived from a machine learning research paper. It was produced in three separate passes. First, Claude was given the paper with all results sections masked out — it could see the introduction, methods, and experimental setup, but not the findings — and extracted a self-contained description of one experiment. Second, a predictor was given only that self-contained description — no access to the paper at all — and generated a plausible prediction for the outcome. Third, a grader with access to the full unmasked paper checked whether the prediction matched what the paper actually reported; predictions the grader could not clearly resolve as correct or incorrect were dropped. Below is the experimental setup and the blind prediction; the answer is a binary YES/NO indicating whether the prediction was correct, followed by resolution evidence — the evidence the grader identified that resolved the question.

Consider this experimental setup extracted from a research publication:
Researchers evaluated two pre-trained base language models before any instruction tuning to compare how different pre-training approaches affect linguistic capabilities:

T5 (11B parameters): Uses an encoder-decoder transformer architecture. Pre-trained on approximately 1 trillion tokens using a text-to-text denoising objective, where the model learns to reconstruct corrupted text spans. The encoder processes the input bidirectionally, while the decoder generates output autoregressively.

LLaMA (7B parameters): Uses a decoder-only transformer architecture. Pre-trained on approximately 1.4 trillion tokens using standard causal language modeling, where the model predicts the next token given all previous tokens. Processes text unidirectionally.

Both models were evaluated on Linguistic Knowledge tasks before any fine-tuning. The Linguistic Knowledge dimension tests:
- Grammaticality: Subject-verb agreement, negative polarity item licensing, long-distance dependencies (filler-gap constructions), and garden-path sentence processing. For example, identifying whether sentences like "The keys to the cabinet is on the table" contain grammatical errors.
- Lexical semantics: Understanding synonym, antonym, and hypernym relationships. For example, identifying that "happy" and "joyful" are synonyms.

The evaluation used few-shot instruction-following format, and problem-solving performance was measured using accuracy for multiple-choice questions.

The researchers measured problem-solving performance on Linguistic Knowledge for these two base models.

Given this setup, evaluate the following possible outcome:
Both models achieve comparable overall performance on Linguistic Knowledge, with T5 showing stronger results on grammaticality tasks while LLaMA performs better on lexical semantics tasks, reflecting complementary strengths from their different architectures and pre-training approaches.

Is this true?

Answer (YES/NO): NO